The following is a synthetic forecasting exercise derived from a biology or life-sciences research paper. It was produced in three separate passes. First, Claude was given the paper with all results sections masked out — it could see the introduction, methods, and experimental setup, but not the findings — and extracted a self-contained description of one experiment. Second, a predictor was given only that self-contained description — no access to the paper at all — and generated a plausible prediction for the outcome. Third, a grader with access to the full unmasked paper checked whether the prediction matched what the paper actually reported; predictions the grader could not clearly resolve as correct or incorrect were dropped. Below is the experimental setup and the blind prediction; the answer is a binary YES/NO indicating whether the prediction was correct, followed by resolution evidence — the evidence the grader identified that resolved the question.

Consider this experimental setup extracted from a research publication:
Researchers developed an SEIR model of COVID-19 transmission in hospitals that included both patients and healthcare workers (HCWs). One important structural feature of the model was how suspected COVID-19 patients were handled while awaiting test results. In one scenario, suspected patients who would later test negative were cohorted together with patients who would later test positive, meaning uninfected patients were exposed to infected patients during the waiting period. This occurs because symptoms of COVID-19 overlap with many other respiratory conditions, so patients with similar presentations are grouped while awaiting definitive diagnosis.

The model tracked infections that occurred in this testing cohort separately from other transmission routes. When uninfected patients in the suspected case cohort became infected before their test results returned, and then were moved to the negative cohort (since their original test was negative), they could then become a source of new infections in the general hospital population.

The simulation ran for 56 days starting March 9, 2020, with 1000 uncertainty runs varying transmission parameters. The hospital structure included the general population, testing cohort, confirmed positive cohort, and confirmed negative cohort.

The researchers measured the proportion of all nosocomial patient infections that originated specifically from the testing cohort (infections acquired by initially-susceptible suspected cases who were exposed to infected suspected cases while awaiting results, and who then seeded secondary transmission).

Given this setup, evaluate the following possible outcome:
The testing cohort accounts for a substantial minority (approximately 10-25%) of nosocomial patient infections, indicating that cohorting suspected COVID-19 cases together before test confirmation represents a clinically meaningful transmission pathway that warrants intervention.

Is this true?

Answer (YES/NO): NO